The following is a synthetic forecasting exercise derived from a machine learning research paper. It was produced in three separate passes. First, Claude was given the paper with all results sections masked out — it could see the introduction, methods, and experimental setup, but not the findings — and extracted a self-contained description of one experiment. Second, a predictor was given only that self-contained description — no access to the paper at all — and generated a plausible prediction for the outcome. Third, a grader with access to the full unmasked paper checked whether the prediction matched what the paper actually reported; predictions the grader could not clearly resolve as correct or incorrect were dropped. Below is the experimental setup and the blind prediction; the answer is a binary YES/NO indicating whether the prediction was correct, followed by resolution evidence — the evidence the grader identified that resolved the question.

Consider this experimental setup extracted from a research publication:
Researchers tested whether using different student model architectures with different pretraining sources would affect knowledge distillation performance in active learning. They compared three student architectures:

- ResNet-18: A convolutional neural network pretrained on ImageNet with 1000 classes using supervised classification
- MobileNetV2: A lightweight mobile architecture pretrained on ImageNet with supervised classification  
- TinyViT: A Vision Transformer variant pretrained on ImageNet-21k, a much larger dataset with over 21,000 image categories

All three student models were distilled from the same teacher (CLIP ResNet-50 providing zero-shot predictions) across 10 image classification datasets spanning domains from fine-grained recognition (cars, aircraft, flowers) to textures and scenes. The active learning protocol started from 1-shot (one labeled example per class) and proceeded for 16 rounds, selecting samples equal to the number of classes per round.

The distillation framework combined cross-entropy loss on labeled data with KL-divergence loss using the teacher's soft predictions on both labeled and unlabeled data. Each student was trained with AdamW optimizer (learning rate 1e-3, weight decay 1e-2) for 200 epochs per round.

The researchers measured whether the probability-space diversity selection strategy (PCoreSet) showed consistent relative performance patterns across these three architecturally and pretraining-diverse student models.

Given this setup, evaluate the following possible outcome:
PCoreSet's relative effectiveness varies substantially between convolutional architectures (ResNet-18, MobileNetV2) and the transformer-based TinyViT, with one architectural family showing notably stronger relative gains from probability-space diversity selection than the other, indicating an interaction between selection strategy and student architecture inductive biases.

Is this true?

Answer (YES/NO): NO